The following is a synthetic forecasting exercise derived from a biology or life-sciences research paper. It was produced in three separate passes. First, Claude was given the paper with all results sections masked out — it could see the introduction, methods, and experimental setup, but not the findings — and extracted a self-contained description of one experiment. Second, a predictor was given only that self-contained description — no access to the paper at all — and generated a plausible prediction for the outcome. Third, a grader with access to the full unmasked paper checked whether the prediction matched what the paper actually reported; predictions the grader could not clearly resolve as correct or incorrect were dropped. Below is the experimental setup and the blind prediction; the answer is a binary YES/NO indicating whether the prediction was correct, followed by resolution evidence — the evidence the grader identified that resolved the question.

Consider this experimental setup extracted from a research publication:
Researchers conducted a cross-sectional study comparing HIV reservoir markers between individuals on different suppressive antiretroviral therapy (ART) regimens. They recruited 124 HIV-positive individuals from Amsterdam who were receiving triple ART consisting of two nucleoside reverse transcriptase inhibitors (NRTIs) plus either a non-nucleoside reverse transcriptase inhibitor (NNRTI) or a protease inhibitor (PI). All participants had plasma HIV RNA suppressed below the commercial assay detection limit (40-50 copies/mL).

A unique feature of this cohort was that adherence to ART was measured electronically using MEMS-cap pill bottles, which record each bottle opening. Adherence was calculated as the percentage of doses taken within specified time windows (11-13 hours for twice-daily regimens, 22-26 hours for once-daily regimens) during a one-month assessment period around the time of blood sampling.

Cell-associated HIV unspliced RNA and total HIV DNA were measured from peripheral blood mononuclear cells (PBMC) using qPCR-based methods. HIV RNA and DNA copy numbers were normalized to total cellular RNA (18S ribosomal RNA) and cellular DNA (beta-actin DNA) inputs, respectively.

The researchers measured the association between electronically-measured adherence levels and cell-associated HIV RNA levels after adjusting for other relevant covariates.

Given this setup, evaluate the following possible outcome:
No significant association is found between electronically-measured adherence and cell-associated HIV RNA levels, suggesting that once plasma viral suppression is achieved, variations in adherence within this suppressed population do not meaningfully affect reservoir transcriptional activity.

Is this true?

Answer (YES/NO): YES